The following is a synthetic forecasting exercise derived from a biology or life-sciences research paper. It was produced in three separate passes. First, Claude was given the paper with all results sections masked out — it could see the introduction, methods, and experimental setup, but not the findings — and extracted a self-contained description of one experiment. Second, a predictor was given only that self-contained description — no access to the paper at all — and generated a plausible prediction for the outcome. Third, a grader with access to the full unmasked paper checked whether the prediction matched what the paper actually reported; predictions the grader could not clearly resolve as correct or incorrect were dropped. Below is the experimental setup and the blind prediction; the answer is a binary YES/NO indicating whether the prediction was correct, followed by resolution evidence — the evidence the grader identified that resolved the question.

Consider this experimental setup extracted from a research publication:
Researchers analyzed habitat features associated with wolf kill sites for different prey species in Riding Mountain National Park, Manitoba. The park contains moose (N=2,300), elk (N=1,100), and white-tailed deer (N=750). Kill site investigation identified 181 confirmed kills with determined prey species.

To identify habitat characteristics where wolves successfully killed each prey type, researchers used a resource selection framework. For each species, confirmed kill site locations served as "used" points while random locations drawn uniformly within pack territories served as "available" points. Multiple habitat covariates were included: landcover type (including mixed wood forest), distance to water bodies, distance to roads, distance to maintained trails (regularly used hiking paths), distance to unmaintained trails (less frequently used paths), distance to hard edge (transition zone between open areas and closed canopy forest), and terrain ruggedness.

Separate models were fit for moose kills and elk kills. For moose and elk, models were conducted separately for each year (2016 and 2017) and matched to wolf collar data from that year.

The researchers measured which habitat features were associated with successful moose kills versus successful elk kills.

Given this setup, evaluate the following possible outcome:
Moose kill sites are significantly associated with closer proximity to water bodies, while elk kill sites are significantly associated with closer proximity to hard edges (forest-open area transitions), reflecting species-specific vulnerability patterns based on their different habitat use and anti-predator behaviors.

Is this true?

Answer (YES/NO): NO